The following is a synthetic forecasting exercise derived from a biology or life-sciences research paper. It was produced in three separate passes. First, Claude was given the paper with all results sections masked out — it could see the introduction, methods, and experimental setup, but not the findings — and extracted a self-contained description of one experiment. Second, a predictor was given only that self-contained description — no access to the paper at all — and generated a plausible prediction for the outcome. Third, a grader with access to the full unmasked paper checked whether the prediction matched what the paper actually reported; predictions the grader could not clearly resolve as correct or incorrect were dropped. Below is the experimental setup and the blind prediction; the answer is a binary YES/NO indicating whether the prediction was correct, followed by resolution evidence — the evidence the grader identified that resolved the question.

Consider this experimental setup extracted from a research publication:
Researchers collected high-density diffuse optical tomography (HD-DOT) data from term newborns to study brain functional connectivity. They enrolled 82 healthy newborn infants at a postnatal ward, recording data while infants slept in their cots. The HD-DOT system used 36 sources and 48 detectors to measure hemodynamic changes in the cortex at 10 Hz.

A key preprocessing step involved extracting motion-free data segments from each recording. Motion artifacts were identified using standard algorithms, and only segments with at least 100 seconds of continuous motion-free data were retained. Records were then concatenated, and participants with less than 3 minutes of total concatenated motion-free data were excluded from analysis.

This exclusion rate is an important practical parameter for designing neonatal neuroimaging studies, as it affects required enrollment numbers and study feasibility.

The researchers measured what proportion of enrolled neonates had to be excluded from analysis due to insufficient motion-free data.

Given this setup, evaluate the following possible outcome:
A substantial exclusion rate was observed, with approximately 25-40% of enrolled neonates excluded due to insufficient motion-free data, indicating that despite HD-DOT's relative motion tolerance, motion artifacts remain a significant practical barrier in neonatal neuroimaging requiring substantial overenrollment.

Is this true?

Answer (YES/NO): NO